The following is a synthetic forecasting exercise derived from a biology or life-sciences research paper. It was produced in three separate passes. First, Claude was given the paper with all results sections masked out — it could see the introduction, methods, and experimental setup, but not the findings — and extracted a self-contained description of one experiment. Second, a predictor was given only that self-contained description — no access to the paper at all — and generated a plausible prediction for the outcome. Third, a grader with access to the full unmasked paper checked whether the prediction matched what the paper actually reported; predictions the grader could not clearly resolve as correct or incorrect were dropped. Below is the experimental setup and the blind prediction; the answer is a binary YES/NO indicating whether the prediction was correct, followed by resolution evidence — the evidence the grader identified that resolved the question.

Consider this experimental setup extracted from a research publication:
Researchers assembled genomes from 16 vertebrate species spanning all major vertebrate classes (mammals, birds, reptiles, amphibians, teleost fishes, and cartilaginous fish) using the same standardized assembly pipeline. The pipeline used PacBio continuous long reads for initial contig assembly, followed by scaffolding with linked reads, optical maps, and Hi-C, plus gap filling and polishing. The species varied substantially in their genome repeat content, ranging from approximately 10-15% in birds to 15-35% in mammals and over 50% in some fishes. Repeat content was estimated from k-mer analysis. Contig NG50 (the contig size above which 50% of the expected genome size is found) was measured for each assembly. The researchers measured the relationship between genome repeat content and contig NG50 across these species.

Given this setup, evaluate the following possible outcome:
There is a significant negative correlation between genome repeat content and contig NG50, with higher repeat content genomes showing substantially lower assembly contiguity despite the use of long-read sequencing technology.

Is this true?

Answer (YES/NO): YES